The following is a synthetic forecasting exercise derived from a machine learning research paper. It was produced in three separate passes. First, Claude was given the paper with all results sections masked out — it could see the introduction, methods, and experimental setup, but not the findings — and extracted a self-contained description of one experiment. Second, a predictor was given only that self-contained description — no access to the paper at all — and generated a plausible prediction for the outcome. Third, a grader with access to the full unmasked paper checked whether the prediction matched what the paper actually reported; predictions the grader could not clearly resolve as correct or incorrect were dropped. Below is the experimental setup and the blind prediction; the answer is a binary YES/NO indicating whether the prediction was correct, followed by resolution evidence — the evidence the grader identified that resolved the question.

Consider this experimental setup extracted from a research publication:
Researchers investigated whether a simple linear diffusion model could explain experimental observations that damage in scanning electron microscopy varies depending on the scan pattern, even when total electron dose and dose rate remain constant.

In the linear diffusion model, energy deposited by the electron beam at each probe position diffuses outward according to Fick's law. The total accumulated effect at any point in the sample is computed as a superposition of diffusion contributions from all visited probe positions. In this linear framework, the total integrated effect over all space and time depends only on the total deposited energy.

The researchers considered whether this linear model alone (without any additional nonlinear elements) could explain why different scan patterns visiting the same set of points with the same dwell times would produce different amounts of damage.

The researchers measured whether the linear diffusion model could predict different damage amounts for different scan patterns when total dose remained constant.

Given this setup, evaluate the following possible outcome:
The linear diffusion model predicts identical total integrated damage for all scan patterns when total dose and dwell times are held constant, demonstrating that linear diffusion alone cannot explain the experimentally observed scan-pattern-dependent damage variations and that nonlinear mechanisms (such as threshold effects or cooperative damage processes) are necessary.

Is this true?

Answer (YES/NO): YES